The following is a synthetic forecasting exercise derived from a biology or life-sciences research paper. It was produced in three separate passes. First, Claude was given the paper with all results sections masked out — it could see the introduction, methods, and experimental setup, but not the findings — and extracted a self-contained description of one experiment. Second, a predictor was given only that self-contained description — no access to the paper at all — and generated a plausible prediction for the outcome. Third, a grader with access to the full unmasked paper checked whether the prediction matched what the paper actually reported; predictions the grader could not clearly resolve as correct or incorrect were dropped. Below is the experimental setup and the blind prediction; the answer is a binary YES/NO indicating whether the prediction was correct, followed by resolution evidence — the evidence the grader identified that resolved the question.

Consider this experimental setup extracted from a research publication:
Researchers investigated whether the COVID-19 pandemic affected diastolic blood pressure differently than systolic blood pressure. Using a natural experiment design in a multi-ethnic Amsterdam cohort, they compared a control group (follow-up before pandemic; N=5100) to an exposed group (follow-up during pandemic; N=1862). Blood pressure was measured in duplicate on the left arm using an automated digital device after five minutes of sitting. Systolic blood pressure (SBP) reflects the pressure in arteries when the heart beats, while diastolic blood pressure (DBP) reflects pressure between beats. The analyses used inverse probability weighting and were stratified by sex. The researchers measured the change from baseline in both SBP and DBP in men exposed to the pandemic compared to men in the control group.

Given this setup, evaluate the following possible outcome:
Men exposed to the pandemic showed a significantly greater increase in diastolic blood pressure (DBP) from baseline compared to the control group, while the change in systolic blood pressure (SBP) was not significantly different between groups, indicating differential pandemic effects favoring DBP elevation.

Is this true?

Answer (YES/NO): NO